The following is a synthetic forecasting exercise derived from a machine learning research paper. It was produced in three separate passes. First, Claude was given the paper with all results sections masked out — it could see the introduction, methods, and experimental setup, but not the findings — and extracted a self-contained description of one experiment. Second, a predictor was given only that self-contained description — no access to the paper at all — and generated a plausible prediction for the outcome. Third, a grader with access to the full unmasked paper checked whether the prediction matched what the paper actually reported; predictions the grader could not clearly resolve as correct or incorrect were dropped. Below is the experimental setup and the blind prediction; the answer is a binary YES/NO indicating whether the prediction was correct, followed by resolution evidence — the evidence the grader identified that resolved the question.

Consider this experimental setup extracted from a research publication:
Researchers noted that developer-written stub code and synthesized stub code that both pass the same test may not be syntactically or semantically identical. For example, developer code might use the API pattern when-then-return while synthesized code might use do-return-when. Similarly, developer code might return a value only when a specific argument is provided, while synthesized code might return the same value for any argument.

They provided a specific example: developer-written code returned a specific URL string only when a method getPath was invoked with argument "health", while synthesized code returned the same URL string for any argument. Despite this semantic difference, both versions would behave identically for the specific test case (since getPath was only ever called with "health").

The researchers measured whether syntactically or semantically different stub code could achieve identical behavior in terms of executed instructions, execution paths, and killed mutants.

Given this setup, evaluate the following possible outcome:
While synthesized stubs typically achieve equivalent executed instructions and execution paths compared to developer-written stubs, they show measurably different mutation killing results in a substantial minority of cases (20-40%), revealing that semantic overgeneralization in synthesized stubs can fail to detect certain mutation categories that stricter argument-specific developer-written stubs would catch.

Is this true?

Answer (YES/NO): NO